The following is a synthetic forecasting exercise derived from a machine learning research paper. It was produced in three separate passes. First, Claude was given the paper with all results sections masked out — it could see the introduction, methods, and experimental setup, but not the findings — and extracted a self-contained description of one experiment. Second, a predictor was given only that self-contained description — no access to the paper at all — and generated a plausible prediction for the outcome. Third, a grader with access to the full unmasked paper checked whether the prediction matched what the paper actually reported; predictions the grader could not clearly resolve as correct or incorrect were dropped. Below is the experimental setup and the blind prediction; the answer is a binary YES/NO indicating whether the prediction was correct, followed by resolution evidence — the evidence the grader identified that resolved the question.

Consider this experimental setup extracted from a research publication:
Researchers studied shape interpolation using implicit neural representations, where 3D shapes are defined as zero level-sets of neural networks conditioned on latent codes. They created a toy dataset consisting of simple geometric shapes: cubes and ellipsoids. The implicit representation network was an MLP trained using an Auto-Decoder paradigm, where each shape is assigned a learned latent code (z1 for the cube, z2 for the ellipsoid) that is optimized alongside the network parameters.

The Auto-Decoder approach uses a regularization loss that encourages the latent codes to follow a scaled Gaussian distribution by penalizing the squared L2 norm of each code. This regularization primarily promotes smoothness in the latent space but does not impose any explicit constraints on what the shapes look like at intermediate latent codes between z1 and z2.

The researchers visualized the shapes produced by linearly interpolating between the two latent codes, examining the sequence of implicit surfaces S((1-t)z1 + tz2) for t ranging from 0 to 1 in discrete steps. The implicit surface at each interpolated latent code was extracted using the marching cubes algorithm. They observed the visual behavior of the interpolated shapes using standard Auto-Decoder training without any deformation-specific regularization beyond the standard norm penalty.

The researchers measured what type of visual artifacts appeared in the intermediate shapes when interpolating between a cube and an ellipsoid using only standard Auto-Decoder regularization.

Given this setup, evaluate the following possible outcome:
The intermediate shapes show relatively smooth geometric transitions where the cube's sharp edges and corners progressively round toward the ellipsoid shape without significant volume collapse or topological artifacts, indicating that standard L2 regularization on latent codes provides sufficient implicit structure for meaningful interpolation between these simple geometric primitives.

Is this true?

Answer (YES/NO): NO